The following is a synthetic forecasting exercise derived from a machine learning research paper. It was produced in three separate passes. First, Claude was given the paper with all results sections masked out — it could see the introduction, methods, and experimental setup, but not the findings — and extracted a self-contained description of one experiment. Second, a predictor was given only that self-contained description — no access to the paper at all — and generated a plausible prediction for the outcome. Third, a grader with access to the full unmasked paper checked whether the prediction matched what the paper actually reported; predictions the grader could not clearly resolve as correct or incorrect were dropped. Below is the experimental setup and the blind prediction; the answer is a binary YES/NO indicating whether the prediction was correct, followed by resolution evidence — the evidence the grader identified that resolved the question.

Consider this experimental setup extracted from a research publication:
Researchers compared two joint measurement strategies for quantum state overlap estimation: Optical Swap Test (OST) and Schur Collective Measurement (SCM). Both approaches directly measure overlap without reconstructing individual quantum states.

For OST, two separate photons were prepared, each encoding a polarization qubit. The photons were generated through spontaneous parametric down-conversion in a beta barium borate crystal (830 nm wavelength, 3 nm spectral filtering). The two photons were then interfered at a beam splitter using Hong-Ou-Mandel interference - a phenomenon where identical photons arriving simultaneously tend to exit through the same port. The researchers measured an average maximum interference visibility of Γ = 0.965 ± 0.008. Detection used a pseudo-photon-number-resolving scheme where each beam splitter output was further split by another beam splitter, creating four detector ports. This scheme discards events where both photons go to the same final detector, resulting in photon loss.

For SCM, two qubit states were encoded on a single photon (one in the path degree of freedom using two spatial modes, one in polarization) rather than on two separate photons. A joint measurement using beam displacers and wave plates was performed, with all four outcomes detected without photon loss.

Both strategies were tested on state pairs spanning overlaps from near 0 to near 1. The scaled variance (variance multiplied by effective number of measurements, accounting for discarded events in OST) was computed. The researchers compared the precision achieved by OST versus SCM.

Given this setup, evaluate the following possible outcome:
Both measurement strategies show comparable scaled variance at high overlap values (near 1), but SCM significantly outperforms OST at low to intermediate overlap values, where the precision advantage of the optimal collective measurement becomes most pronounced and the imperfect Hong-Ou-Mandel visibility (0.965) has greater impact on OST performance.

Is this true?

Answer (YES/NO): NO